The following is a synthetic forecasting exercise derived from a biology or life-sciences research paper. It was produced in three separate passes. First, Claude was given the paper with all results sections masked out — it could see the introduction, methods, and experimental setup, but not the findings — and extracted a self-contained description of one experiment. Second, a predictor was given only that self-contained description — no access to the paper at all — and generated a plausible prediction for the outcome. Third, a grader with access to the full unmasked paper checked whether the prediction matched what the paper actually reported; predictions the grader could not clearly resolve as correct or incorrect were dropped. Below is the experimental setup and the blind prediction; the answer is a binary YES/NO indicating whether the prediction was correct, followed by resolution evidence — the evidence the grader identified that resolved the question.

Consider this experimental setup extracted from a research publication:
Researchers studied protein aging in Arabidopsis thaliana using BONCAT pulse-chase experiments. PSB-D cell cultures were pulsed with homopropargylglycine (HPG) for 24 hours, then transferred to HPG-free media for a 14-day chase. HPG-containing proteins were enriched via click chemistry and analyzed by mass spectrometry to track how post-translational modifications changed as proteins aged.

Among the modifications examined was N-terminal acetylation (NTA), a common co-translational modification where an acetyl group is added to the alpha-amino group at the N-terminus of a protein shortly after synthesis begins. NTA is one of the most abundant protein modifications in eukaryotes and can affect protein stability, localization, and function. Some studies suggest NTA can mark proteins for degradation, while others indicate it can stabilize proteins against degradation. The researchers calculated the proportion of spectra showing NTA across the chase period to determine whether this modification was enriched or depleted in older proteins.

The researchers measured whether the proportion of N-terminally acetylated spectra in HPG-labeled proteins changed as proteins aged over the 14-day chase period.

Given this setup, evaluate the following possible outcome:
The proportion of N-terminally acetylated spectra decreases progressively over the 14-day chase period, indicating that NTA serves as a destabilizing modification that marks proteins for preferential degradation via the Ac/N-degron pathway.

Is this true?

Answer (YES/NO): NO